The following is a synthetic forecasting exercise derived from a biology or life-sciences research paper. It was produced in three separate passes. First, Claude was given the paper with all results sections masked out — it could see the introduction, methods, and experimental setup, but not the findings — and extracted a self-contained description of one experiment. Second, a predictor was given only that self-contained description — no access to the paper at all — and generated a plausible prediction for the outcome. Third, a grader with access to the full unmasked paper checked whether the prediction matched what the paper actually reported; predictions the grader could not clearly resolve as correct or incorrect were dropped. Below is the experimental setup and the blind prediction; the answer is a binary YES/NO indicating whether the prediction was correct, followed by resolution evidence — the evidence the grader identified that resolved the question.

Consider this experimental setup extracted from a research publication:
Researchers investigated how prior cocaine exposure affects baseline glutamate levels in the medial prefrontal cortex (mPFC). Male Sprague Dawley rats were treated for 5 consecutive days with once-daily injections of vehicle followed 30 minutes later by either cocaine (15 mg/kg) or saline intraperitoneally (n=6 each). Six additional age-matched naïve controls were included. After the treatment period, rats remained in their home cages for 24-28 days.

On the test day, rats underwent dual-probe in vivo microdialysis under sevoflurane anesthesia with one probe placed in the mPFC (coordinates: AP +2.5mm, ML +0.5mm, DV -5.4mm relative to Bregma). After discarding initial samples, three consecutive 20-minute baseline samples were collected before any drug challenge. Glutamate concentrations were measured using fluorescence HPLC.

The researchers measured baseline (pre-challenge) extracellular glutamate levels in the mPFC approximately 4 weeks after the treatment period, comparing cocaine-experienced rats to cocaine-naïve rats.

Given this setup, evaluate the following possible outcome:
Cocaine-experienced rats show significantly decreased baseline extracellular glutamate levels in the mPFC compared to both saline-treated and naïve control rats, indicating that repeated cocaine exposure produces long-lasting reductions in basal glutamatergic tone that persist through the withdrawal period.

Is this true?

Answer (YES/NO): NO